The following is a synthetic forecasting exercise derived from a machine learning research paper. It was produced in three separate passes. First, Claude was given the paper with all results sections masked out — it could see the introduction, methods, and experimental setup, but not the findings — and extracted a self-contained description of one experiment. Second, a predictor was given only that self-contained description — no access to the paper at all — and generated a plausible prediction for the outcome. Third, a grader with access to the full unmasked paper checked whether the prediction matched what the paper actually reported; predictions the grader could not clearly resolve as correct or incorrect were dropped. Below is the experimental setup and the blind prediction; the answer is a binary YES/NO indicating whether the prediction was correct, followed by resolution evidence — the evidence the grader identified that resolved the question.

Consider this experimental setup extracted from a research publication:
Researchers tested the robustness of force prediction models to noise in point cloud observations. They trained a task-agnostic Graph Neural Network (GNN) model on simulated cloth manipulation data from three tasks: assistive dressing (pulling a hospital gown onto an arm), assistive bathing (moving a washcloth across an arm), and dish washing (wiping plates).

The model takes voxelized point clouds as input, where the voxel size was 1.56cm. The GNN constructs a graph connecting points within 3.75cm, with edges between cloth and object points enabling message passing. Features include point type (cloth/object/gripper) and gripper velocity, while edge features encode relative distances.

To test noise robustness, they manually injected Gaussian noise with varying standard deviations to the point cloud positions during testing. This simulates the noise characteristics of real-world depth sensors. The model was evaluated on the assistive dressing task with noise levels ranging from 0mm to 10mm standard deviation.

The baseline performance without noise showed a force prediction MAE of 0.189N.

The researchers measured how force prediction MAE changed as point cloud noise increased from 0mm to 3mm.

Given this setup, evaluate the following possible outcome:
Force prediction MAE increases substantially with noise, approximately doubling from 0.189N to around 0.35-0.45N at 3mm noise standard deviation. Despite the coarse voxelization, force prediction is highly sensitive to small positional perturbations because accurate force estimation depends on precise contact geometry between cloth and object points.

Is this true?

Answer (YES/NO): NO